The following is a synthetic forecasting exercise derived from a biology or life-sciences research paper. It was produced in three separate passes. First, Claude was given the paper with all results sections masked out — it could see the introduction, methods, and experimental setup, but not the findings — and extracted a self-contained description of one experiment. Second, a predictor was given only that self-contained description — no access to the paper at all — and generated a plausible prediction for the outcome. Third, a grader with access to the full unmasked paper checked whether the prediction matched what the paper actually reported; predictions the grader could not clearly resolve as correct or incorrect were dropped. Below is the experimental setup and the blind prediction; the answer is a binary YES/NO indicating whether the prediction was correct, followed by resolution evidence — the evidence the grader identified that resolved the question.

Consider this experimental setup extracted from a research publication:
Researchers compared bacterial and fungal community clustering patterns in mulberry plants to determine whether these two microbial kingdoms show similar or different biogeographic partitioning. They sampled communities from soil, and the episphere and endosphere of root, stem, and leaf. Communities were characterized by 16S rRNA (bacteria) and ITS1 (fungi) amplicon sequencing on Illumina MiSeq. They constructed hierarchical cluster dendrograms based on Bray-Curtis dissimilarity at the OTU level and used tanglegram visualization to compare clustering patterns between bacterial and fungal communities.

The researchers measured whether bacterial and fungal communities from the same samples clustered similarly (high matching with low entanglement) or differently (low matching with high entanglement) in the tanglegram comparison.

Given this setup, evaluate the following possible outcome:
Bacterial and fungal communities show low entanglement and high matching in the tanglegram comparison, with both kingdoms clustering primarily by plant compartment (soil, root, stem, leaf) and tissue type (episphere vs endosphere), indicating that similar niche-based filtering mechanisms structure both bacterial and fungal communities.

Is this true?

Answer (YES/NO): NO